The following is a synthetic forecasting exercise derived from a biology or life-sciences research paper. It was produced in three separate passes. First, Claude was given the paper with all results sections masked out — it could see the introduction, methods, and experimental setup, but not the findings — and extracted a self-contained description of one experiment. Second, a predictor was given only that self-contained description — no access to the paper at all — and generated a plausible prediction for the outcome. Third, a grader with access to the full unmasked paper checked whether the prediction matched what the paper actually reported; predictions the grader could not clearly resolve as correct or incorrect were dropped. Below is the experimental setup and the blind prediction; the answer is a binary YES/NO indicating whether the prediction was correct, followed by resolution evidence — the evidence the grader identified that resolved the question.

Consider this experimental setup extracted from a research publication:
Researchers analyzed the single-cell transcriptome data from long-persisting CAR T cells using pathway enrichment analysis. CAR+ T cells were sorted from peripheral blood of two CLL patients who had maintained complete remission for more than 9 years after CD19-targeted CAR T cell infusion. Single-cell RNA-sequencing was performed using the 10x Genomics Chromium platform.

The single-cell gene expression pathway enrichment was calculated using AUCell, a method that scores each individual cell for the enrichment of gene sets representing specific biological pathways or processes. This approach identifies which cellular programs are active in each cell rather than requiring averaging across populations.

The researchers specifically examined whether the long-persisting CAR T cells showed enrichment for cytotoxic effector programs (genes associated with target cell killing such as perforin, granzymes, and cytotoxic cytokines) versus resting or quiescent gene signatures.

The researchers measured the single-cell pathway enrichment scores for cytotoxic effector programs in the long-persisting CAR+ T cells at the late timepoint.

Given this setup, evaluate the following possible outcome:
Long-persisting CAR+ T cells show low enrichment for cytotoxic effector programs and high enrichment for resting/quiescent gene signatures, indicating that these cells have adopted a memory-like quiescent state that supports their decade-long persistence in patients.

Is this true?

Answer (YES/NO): NO